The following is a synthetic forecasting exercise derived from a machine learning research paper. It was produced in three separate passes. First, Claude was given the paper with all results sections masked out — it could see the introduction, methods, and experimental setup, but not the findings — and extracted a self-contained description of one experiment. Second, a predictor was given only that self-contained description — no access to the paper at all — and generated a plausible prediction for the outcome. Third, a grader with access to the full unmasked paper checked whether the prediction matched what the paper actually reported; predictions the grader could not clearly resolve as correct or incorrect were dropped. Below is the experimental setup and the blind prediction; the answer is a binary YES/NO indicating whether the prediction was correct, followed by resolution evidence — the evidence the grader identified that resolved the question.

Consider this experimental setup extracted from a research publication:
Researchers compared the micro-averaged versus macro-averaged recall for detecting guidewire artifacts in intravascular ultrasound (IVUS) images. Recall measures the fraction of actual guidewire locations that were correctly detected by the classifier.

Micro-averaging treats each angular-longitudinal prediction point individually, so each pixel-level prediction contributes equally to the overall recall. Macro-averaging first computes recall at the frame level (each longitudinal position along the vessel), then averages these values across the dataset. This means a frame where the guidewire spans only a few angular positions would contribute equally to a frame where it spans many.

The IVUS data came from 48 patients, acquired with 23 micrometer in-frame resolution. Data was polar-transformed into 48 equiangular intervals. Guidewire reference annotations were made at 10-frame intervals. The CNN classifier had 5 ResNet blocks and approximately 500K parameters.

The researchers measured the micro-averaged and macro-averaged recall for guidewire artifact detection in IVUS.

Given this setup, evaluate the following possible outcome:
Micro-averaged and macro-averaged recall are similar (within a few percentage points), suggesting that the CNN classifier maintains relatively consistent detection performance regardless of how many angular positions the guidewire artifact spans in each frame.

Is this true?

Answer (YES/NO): NO